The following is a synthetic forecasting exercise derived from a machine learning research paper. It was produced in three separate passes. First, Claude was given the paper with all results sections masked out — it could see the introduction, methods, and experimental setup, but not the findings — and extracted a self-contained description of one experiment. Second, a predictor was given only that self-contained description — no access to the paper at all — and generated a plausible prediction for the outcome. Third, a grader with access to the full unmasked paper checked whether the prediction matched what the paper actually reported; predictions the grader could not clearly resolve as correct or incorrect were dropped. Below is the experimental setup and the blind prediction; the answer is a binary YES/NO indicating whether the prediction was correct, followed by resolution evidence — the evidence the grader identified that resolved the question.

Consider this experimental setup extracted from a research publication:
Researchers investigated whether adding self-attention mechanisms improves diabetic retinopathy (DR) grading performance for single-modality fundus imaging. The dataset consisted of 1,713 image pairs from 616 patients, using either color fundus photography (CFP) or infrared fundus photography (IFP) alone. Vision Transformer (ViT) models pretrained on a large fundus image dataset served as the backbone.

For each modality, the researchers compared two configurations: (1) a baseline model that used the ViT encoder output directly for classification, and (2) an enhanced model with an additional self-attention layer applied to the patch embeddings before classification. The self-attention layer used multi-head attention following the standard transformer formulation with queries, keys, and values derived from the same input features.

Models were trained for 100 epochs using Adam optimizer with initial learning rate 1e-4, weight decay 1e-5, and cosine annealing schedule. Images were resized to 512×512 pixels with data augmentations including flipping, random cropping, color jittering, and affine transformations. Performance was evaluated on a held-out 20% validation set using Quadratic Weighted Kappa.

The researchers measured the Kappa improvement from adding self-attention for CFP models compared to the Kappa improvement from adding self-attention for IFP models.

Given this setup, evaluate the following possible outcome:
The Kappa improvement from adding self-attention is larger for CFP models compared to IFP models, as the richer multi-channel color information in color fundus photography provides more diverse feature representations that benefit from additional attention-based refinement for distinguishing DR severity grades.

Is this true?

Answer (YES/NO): YES